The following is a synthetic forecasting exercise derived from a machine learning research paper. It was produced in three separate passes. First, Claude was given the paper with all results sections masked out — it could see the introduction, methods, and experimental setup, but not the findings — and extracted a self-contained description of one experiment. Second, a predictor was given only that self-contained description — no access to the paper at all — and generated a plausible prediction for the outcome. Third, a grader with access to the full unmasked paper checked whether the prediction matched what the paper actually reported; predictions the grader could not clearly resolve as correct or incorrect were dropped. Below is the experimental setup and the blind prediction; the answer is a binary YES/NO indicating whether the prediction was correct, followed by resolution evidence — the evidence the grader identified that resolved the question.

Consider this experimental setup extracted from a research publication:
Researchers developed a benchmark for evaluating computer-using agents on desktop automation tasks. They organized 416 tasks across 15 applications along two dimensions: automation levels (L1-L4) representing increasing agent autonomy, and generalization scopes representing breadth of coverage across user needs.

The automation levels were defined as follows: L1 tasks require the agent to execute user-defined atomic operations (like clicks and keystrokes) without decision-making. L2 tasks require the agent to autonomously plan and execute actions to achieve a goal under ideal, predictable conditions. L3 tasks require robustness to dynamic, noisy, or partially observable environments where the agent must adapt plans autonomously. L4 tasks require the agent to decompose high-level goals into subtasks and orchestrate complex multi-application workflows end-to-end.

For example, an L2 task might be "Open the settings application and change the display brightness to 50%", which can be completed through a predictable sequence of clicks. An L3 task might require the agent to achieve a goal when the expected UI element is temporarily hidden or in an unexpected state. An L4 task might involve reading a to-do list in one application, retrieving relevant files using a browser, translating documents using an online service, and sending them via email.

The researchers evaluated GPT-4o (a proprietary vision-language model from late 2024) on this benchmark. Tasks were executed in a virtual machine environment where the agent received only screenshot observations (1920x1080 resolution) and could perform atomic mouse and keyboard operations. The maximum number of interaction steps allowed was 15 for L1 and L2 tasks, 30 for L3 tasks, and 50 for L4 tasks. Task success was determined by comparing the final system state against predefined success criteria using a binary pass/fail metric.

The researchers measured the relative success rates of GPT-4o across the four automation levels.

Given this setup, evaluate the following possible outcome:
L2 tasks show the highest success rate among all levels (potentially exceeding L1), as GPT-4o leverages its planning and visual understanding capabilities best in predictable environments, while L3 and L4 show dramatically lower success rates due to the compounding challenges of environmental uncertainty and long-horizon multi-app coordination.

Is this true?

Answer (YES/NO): NO